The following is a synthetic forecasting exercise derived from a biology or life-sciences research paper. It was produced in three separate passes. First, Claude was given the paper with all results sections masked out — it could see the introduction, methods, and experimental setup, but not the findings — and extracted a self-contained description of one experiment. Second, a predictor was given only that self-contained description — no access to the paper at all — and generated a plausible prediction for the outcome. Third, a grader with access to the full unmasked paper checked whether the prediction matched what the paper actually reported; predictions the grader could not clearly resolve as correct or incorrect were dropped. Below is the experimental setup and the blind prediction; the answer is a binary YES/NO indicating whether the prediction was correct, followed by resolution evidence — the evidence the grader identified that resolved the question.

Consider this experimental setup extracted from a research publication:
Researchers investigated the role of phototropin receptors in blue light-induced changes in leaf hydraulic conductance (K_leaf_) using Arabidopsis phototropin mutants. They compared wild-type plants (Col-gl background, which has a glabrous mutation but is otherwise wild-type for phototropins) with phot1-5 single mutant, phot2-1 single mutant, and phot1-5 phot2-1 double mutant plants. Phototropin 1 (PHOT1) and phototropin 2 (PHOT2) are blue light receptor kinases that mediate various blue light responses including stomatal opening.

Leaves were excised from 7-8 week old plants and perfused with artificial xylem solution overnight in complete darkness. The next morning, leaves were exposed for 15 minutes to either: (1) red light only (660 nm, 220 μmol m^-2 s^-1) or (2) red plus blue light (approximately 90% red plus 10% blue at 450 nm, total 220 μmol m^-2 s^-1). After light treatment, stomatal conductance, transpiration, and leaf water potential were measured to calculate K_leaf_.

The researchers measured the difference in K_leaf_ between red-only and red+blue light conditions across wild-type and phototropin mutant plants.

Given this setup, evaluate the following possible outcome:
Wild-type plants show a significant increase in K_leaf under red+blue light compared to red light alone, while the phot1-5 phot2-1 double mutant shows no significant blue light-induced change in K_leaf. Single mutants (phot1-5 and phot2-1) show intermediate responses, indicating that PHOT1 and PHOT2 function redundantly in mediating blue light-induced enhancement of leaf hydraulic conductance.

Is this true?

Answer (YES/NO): NO